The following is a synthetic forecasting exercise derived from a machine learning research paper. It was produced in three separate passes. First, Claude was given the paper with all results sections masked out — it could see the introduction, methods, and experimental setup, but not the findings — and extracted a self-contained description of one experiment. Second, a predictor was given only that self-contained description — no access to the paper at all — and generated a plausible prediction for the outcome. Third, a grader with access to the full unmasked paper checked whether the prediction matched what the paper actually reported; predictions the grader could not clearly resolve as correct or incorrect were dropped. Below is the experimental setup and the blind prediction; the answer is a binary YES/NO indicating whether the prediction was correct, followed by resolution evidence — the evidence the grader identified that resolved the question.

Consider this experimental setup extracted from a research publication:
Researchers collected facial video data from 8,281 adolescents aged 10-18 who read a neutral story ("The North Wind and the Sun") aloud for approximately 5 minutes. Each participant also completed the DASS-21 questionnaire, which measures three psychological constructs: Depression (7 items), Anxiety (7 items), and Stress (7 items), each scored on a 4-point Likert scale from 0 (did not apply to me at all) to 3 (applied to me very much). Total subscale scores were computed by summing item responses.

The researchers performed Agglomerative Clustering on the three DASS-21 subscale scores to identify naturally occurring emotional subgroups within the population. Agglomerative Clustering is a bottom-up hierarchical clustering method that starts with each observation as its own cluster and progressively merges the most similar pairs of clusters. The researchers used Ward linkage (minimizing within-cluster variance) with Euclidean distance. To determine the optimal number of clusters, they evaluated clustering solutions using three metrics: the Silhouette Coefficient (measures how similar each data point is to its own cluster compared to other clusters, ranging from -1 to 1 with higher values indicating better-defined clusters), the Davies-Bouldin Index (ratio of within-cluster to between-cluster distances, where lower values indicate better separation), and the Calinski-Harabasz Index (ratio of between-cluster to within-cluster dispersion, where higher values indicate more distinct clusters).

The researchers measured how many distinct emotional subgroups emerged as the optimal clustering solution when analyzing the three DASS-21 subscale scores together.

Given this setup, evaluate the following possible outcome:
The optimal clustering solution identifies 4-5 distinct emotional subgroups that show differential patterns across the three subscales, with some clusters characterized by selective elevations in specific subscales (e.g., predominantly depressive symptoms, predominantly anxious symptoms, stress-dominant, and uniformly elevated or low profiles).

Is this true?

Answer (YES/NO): NO